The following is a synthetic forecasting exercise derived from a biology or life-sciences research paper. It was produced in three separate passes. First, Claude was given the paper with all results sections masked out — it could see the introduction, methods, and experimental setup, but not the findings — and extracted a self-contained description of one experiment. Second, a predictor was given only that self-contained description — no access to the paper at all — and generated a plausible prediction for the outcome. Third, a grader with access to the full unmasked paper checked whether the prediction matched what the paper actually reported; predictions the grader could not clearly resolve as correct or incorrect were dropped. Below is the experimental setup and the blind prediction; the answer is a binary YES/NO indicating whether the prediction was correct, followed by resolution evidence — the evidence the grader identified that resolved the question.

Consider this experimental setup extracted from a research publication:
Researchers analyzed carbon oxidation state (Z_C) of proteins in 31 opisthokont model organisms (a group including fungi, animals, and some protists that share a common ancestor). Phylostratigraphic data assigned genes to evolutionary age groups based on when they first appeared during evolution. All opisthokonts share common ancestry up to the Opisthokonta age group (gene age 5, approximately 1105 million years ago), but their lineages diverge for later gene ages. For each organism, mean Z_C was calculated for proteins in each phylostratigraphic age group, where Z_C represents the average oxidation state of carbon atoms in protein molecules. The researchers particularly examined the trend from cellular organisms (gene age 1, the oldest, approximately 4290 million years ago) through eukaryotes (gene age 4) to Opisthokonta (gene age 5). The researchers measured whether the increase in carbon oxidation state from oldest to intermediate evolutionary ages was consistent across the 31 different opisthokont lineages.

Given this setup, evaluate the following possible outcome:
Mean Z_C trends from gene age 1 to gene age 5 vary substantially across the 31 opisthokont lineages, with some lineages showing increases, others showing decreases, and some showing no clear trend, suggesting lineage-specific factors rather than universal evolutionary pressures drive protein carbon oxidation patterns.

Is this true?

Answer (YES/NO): NO